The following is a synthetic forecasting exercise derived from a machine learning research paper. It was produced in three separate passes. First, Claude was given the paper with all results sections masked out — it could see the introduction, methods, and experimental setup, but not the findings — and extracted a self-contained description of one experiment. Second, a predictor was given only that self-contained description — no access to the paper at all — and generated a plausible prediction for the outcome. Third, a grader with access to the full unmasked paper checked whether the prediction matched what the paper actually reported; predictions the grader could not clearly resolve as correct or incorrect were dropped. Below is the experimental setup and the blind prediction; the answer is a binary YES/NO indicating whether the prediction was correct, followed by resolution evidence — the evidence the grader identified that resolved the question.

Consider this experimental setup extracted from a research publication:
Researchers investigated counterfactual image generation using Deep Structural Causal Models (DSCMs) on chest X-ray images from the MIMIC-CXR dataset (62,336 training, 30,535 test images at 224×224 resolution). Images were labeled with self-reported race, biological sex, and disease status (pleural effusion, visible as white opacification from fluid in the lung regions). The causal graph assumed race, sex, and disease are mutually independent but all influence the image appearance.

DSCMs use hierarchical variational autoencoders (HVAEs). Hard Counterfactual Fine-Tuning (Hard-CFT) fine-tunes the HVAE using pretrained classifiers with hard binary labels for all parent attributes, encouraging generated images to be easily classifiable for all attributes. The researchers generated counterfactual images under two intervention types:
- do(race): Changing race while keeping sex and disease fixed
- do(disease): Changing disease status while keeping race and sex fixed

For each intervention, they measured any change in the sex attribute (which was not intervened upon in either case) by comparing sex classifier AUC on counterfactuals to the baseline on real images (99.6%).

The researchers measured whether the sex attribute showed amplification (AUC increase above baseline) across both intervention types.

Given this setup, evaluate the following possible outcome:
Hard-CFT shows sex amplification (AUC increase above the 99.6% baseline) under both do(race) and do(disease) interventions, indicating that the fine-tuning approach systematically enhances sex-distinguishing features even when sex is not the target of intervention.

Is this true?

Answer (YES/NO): YES